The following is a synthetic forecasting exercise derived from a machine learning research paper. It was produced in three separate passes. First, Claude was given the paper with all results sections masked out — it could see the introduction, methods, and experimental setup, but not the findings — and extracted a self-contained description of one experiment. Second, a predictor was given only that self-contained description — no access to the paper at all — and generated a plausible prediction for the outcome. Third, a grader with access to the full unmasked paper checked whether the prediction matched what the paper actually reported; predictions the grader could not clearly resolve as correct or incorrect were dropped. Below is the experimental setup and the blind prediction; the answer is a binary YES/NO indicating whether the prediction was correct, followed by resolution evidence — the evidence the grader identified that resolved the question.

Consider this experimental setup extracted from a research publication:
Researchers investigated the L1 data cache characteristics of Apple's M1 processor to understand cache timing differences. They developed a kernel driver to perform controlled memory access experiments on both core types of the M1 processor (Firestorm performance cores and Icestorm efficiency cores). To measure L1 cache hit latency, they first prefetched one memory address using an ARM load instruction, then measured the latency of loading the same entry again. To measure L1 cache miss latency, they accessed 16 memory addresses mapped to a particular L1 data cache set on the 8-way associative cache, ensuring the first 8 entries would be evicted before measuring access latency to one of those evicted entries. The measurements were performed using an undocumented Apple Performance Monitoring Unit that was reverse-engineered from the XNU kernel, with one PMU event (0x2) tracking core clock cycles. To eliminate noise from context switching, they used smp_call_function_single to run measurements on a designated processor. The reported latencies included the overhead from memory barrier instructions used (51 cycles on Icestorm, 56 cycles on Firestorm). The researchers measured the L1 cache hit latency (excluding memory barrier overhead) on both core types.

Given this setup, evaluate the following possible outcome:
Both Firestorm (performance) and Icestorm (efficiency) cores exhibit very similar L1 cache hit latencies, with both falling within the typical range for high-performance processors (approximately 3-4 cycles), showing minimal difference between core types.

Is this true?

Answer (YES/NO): NO